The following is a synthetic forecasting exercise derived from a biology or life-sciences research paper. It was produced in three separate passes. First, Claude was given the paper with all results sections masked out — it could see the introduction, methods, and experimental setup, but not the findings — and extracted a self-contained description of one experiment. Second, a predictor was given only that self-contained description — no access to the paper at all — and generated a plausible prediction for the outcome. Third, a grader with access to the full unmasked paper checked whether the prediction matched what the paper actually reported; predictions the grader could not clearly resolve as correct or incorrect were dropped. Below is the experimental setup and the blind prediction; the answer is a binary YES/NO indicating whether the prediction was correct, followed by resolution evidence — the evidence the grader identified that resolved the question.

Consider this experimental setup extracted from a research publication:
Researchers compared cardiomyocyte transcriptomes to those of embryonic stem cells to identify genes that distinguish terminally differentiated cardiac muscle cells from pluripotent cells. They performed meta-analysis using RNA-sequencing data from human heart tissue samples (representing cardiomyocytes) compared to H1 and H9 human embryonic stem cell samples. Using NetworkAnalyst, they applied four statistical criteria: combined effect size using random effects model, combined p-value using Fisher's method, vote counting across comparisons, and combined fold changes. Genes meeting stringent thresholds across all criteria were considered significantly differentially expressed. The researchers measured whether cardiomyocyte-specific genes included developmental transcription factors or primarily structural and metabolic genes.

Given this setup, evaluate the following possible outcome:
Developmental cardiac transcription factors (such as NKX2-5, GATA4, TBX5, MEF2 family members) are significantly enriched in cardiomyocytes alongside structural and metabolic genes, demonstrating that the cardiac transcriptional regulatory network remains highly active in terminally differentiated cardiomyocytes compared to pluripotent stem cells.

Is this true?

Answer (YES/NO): NO